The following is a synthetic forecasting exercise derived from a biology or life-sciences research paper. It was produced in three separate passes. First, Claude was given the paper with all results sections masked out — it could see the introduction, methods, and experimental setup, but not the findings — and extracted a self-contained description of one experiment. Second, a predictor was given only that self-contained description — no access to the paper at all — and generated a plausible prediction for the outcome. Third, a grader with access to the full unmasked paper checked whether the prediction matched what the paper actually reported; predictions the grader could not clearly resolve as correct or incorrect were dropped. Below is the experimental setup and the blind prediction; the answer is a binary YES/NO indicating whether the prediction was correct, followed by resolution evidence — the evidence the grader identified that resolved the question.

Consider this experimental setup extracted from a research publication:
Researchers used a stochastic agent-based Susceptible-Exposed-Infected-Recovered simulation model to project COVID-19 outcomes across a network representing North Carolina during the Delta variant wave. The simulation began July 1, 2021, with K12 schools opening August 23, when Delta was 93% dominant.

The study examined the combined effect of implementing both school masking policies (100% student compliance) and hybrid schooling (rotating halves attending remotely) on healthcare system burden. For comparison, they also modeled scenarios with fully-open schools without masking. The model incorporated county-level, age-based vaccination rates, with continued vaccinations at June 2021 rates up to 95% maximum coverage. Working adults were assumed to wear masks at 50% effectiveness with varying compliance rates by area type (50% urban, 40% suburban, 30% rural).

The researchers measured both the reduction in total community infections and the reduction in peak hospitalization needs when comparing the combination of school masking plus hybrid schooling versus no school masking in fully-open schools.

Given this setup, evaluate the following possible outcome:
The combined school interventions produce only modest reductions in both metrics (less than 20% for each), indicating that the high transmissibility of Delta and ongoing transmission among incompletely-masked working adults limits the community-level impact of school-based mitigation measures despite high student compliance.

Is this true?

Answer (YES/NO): NO